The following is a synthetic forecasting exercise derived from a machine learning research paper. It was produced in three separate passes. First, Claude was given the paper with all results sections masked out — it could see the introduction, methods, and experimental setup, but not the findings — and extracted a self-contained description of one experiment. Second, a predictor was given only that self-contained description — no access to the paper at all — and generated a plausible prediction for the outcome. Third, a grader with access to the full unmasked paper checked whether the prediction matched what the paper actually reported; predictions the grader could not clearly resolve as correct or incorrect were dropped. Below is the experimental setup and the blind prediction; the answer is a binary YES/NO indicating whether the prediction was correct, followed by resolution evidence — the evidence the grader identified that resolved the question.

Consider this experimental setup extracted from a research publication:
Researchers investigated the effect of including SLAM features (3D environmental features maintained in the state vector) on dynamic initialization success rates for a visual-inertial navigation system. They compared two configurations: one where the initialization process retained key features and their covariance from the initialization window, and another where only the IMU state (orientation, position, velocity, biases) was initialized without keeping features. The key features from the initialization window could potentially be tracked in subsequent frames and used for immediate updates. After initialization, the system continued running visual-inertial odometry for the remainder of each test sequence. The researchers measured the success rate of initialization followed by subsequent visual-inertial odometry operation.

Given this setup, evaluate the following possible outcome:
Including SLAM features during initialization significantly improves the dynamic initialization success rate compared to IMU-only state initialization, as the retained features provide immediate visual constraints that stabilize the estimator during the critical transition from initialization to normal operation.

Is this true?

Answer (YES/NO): YES